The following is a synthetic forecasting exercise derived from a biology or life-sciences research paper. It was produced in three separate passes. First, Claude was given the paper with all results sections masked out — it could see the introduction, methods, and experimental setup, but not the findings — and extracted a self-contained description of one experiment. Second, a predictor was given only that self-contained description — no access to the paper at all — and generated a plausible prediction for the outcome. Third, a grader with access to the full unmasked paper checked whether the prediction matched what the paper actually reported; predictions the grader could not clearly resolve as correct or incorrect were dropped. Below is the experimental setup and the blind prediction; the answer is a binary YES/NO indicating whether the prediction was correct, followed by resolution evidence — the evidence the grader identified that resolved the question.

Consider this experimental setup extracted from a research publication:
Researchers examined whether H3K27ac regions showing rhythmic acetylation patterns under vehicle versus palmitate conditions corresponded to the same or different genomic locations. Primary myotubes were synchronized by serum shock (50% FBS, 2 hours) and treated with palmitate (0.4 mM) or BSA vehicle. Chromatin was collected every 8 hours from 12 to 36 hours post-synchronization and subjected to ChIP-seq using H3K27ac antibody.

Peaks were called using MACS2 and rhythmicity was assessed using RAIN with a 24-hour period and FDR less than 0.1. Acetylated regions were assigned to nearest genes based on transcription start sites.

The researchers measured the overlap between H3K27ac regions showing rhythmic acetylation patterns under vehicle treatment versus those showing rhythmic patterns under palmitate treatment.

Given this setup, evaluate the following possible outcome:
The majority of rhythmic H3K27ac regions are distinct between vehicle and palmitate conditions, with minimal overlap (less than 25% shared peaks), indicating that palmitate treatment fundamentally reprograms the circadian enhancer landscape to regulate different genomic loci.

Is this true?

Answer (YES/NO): YES